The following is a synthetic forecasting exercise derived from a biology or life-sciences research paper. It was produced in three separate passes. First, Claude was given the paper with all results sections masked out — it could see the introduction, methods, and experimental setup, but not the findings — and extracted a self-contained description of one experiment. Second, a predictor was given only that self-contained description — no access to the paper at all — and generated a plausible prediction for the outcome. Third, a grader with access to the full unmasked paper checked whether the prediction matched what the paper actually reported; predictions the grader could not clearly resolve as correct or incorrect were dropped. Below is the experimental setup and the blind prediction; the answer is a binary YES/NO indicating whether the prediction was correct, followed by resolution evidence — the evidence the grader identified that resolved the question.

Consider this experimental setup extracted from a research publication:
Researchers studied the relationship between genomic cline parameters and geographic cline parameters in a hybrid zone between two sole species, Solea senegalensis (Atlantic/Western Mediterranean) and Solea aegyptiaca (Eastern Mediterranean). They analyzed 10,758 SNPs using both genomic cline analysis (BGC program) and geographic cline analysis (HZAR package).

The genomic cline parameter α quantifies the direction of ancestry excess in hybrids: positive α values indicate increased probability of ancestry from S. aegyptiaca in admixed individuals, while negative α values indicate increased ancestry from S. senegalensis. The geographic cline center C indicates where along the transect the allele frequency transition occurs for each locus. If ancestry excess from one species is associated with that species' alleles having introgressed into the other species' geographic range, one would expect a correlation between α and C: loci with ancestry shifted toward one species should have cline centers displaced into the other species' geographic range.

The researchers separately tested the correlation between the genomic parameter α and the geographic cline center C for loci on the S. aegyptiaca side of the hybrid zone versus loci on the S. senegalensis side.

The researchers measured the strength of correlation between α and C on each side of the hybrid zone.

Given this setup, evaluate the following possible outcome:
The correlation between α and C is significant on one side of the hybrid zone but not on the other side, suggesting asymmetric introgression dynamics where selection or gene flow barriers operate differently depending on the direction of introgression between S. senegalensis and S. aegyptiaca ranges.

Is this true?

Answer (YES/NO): NO